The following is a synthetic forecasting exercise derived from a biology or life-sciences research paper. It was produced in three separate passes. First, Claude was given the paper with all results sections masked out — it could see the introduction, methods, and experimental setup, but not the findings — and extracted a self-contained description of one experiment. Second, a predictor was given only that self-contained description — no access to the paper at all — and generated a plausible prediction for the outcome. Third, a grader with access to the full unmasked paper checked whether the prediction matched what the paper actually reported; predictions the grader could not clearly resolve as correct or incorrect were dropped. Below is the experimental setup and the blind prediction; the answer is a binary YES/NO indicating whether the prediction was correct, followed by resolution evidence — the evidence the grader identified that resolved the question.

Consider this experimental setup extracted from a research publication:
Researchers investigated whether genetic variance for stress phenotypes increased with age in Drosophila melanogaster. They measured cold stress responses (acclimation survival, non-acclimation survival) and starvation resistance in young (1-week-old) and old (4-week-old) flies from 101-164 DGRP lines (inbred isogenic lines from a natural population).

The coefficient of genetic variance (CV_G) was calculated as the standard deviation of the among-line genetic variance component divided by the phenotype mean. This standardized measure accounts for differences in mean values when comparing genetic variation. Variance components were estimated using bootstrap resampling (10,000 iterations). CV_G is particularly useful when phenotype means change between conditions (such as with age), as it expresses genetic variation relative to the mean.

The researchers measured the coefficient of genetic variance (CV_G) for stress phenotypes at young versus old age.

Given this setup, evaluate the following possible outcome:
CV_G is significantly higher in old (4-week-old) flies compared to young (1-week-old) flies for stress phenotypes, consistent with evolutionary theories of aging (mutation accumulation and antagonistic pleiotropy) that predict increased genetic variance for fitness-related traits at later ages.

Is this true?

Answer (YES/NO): NO